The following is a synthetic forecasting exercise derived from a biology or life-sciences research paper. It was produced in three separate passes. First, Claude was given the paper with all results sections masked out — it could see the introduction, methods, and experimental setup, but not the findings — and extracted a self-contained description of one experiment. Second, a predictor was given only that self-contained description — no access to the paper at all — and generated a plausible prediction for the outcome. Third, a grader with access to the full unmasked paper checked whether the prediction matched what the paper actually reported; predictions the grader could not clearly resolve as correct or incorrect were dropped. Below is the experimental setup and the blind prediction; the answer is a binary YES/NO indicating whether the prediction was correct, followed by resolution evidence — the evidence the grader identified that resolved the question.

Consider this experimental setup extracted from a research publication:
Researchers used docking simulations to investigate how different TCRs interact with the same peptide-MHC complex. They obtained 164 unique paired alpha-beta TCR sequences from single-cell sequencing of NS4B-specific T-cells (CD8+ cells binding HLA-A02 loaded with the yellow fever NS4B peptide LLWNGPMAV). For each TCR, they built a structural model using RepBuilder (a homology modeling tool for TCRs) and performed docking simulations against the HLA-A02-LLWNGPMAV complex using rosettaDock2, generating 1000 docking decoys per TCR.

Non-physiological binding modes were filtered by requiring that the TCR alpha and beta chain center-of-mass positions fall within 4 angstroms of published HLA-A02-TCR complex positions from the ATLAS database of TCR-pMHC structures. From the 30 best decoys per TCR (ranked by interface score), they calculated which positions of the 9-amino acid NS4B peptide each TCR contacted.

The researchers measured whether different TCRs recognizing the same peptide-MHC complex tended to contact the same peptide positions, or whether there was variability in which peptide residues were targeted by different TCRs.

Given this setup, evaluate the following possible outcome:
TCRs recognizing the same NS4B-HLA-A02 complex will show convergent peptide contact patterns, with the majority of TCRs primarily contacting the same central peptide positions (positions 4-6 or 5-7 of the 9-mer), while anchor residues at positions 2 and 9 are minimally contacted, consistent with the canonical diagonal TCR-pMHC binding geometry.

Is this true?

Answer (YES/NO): NO